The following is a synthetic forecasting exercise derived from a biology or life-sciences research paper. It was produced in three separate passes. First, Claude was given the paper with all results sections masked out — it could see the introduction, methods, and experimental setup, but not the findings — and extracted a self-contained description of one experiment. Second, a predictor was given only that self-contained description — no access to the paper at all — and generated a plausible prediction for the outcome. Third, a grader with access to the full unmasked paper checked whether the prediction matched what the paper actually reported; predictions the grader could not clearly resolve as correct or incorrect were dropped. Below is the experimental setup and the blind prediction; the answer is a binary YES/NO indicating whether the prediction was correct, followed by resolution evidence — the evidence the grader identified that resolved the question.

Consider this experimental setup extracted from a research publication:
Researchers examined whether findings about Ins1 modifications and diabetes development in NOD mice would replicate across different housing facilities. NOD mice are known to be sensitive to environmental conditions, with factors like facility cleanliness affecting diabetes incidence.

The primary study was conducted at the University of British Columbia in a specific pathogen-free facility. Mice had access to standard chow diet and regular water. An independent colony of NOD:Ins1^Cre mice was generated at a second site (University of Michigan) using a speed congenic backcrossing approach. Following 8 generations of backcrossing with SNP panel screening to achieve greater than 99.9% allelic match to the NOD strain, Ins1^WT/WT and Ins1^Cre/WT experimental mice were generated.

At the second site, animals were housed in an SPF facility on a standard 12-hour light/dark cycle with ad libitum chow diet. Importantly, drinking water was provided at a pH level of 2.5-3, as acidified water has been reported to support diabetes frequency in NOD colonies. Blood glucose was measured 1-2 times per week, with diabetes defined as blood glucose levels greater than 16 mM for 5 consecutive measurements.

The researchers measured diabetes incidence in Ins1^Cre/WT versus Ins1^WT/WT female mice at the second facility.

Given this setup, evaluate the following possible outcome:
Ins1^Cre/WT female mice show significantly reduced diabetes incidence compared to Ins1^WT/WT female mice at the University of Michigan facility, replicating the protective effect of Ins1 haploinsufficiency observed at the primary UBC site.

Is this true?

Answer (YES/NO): YES